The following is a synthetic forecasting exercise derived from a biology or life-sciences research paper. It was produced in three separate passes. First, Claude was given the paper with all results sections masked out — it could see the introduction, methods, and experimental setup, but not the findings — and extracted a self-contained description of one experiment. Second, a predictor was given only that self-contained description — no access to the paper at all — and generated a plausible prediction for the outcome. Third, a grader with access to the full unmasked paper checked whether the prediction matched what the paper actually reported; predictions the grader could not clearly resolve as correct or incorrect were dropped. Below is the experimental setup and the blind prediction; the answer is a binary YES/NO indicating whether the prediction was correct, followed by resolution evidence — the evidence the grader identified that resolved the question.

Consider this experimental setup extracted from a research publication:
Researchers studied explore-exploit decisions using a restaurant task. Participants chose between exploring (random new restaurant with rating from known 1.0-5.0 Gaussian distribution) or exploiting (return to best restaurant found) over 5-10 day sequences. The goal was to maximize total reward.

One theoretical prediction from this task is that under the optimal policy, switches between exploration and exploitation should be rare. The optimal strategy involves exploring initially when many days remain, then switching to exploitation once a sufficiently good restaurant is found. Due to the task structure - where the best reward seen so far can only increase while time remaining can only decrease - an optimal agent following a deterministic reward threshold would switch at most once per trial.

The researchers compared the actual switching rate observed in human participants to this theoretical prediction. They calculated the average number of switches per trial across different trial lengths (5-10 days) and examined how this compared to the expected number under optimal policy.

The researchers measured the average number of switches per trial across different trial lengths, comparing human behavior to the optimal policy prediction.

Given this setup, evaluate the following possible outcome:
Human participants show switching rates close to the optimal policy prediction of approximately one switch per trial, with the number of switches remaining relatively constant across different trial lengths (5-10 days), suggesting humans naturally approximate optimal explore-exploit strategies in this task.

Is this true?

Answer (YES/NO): NO